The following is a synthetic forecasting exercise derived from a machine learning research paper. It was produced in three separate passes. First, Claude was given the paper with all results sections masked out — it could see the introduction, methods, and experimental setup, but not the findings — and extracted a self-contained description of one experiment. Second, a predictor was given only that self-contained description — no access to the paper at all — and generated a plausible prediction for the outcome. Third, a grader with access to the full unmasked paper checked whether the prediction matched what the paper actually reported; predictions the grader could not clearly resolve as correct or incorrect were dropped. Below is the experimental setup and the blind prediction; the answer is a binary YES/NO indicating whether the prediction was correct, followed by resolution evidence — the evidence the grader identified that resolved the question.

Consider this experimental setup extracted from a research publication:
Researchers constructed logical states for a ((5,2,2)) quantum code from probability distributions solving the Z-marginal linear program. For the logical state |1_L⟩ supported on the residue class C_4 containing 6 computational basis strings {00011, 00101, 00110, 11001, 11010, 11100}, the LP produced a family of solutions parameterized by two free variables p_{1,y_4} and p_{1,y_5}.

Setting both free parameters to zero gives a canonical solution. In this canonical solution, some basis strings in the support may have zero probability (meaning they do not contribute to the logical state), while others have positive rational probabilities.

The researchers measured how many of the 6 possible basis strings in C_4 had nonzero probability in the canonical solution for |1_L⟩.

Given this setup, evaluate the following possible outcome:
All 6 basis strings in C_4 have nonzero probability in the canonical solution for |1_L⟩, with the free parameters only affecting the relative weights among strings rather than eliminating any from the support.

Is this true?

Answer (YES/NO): NO